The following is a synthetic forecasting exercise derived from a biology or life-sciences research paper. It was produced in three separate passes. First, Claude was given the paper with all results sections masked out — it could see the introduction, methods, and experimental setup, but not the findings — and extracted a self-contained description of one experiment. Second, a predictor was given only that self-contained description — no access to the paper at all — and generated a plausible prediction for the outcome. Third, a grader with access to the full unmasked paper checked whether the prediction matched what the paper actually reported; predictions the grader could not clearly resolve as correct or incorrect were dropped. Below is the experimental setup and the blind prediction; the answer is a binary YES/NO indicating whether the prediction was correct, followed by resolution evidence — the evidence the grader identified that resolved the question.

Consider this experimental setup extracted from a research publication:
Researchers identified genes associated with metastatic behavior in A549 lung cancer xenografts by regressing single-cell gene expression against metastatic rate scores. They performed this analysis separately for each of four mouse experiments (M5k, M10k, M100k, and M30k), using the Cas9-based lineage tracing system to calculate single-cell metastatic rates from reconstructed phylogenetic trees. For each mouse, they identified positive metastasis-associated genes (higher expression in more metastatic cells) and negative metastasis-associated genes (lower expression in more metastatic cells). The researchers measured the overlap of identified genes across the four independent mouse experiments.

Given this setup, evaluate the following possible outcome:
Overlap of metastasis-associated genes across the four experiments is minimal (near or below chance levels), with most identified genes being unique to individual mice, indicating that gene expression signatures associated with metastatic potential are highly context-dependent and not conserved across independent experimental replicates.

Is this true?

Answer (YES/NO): NO